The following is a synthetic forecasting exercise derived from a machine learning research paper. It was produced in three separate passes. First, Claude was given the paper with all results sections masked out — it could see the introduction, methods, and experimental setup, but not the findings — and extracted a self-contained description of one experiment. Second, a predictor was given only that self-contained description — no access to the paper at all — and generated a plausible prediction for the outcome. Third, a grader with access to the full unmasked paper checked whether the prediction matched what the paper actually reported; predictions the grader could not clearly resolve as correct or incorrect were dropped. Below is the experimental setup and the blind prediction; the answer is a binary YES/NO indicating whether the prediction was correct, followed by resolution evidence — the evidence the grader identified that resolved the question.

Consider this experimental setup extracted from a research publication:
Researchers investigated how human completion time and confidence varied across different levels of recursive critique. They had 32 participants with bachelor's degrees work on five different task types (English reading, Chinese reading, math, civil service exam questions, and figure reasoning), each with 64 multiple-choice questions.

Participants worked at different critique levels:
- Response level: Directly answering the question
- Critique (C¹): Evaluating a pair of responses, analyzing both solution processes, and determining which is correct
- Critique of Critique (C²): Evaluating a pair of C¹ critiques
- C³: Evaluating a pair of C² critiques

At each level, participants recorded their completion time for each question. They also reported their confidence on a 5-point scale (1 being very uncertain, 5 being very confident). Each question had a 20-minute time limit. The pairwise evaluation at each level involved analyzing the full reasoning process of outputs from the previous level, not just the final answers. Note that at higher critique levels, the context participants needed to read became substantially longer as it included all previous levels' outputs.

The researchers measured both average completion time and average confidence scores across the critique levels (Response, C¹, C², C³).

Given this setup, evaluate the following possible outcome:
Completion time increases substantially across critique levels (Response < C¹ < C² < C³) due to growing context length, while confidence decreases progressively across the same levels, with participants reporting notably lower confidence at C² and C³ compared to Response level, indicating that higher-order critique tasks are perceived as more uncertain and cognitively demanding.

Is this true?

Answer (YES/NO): NO